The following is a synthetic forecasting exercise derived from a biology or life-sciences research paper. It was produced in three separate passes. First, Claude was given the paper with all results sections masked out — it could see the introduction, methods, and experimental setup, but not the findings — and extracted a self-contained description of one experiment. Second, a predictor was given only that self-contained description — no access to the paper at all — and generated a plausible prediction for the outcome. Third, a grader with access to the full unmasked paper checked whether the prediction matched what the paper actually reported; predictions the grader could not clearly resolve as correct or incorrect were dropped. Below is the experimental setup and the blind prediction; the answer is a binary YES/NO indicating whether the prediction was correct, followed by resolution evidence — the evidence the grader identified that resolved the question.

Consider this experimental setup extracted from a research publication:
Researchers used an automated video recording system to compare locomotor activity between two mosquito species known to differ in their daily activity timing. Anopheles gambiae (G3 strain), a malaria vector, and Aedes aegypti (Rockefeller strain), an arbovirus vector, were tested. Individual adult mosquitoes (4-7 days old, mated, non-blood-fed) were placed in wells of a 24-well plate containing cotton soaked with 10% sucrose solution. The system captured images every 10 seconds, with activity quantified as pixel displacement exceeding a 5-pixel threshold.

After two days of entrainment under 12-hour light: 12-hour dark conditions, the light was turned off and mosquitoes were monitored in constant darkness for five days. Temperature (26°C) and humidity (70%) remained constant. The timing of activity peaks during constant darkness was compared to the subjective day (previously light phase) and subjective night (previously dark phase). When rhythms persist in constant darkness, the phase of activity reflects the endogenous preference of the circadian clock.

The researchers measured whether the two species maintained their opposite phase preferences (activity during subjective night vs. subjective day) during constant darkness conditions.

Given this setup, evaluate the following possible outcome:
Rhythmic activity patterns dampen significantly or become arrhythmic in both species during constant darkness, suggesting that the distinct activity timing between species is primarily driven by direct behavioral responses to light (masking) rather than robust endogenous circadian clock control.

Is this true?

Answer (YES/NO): NO